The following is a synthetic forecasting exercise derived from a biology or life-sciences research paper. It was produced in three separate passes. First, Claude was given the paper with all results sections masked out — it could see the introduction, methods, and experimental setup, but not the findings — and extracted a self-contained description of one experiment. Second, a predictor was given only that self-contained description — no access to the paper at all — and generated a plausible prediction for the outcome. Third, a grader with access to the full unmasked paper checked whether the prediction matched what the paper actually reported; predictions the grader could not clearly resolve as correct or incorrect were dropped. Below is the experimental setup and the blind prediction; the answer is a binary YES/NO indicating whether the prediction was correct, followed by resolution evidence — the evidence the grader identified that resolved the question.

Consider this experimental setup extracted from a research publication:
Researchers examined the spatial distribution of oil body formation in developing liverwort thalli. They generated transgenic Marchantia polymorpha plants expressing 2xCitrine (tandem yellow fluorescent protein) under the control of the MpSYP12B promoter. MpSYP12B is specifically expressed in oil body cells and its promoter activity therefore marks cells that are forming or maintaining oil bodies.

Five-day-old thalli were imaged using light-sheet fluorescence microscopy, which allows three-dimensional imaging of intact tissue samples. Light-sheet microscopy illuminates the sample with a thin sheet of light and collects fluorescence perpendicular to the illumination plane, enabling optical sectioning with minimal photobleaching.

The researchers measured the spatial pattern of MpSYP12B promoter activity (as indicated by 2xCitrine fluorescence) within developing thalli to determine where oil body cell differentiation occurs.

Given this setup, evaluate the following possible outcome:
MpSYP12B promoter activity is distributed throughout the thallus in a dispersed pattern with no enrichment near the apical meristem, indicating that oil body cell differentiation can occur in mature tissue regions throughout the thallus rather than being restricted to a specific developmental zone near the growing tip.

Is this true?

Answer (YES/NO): NO